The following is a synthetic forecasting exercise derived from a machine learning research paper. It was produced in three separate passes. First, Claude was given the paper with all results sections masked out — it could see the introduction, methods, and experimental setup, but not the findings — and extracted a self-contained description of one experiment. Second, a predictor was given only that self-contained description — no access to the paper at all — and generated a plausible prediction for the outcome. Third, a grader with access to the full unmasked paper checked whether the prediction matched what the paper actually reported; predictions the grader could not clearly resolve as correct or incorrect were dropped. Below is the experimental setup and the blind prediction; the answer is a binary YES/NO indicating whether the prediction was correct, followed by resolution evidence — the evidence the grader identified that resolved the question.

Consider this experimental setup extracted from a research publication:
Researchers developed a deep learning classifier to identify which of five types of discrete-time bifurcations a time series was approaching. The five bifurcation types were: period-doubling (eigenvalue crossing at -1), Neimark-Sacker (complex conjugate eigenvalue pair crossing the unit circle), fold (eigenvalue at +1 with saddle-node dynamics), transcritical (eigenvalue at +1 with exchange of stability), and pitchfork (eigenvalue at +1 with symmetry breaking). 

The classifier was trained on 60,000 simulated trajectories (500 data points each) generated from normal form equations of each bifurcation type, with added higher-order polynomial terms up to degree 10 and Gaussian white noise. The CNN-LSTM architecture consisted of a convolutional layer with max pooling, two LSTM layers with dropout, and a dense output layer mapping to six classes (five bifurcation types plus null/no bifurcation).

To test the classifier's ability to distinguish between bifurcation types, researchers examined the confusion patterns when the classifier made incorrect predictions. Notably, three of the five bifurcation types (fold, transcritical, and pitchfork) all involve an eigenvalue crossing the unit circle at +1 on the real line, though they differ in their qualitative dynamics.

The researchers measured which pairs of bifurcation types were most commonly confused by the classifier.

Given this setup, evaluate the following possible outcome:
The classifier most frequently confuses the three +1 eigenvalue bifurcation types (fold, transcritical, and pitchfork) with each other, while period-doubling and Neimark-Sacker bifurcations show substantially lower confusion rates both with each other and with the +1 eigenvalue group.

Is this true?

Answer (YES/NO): NO